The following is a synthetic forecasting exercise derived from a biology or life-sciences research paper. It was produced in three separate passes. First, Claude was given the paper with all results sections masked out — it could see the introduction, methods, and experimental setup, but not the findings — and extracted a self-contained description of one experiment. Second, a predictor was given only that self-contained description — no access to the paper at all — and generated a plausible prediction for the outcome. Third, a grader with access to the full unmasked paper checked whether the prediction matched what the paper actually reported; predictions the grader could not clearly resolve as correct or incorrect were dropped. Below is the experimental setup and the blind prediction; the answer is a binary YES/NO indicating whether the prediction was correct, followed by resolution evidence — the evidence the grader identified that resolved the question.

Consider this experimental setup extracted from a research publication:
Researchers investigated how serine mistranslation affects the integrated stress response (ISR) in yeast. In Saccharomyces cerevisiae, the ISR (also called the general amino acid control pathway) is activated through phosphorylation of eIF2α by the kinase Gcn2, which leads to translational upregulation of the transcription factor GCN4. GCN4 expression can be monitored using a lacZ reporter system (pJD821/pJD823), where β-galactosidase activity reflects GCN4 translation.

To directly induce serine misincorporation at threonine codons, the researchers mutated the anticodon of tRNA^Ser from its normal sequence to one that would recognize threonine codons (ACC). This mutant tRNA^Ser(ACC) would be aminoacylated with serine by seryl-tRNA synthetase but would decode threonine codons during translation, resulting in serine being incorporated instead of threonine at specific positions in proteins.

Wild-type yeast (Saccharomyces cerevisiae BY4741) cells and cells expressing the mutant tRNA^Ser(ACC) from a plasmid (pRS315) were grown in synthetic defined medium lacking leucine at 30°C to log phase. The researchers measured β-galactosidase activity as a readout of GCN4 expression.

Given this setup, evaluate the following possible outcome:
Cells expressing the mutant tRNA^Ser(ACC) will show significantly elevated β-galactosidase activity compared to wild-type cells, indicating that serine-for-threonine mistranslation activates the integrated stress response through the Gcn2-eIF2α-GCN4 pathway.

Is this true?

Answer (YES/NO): YES